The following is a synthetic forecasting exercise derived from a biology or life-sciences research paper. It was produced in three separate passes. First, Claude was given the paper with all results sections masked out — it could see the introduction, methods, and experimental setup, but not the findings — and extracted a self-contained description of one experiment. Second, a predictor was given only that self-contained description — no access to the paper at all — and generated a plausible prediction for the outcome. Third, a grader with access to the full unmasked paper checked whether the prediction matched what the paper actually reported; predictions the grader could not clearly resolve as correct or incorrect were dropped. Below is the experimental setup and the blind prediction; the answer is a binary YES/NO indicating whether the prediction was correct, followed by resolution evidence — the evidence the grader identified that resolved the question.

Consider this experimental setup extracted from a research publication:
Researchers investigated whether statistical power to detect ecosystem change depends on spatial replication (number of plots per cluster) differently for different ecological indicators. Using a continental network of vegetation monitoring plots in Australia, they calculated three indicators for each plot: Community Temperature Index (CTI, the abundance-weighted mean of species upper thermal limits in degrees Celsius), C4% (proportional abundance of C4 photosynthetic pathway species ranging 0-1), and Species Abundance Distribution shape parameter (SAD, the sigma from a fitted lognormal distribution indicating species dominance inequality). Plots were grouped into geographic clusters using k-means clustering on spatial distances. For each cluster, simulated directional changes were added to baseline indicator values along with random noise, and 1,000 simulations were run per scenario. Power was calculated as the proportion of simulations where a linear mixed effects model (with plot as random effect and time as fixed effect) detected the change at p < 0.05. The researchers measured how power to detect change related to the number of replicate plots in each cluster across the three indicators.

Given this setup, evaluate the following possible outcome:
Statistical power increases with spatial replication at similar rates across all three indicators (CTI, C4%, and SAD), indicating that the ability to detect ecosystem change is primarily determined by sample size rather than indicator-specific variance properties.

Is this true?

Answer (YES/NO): NO